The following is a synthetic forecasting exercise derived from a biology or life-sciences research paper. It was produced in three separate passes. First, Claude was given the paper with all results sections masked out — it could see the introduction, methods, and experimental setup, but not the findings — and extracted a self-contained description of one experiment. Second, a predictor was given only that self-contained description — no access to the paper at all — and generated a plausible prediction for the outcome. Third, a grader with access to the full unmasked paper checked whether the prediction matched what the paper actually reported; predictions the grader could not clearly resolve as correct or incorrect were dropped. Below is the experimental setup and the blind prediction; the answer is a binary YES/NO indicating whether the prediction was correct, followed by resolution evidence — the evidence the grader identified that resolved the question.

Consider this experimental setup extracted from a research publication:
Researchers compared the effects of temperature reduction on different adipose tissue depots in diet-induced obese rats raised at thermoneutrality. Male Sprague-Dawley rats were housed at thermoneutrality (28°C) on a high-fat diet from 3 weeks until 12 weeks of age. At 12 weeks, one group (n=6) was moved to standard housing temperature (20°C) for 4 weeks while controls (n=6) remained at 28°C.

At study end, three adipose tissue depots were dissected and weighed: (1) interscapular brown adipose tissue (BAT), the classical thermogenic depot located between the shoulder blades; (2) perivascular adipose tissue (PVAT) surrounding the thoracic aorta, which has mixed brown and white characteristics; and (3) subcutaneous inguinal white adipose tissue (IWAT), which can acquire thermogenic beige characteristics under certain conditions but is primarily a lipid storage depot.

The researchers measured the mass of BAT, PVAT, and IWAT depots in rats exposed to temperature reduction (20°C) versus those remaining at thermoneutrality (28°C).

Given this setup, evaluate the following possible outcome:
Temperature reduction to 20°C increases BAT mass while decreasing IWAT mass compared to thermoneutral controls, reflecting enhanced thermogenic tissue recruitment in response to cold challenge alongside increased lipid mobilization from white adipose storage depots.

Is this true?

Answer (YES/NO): NO